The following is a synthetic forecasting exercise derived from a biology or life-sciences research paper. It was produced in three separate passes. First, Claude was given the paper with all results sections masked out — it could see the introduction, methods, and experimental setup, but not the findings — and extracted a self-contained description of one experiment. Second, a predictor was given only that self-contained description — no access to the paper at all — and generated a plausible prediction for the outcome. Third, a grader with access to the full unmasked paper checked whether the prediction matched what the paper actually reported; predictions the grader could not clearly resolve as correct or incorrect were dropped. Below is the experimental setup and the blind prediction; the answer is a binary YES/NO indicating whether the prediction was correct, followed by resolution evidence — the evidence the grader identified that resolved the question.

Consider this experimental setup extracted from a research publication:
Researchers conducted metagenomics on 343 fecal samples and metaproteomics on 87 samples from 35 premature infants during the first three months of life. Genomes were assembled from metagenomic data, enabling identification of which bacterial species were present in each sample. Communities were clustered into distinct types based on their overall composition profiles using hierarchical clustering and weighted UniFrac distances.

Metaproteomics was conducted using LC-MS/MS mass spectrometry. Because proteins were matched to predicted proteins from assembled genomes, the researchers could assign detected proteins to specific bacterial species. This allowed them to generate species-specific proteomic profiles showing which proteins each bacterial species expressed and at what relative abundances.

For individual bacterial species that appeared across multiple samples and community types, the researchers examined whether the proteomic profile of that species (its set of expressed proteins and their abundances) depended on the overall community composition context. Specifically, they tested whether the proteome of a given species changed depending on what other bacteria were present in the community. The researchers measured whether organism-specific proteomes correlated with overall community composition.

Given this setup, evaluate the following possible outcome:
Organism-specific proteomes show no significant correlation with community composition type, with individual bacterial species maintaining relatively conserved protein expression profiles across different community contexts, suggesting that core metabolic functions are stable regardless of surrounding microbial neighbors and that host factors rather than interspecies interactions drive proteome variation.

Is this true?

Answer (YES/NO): NO